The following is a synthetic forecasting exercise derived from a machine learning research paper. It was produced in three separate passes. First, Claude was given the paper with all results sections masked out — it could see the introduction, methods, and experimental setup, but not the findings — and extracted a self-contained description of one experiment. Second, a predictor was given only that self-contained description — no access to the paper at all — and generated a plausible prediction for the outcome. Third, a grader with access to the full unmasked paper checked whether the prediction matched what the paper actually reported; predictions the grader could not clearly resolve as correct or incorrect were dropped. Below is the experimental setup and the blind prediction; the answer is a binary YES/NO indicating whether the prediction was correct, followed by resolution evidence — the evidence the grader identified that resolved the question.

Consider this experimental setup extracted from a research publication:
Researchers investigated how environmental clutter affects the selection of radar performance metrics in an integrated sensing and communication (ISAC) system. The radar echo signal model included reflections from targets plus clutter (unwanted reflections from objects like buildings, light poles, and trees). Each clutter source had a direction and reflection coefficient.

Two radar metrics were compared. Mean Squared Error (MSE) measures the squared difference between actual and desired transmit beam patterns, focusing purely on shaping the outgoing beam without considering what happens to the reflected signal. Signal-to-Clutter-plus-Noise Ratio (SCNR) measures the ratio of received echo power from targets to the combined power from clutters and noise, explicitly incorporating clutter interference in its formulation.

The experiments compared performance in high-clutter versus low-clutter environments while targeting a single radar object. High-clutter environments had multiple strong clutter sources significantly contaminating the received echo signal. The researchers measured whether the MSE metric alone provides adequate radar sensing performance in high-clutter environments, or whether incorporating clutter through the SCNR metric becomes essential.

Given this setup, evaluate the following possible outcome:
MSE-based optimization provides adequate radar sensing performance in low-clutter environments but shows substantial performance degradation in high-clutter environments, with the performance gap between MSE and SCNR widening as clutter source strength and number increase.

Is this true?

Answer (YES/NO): NO